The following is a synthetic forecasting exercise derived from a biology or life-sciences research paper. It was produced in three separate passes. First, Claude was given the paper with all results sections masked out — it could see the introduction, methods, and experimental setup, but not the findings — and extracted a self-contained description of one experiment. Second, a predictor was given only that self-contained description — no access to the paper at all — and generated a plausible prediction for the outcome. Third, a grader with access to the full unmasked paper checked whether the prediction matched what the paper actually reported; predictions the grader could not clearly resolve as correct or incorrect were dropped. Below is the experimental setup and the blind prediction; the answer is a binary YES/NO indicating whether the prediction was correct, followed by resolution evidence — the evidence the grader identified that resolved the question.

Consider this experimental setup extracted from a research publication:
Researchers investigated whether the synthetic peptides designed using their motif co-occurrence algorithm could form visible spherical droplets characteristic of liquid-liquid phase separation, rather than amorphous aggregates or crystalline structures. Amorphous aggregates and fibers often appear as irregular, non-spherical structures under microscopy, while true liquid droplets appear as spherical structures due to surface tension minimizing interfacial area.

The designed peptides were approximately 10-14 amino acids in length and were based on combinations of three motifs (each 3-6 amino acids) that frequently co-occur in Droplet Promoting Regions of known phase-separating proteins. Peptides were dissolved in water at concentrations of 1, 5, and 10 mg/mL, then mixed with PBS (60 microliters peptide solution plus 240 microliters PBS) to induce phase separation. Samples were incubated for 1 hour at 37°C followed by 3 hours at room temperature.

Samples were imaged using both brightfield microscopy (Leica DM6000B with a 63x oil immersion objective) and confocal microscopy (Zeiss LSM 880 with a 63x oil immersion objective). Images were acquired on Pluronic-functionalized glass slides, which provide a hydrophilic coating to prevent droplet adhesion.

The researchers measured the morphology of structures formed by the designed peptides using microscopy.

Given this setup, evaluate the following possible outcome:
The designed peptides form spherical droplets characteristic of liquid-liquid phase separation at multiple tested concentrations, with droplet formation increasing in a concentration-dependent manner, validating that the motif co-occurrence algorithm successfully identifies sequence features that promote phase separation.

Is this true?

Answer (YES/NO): YES